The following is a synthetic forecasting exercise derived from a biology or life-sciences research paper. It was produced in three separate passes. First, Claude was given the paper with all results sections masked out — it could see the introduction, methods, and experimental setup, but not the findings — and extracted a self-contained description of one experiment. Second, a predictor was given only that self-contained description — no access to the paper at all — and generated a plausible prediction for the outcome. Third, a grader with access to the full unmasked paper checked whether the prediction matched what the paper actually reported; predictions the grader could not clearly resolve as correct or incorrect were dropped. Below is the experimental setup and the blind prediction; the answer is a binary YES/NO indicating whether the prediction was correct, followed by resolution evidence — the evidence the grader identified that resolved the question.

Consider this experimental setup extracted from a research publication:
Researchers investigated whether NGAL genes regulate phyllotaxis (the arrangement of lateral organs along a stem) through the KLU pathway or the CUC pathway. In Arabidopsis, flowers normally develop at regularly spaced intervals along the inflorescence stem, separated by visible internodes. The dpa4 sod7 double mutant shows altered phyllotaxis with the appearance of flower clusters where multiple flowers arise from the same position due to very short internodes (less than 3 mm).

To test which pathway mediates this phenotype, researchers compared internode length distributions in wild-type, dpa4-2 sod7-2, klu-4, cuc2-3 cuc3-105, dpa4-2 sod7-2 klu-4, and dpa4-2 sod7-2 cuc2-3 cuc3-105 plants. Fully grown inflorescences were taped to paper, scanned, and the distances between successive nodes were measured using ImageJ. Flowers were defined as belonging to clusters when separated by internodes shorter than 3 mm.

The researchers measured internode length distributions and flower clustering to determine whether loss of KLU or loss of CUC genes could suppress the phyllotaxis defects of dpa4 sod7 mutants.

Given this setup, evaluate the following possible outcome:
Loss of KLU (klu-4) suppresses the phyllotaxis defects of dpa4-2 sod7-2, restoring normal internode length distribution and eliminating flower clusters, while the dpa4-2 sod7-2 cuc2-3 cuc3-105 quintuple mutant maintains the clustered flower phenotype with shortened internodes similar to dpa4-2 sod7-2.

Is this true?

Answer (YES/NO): NO